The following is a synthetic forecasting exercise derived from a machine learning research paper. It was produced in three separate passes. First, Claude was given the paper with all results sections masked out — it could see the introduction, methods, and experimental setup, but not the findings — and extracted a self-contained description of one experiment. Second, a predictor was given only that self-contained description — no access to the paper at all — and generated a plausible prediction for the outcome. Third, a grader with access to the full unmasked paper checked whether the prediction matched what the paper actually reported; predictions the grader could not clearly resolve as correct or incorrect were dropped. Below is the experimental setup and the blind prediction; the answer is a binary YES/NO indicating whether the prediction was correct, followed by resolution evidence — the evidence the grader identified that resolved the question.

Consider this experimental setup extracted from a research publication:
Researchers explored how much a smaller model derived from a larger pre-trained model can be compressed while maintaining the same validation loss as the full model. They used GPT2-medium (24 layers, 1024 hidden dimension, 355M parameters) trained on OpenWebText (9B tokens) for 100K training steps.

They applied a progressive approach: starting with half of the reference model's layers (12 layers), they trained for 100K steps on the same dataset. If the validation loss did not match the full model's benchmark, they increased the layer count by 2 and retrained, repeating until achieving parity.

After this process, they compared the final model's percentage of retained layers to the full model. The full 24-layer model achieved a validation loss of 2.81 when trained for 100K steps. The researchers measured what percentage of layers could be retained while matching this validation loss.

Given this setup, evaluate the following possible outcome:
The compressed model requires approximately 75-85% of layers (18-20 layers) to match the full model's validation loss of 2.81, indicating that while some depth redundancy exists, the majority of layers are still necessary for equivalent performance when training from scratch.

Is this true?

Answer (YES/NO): NO